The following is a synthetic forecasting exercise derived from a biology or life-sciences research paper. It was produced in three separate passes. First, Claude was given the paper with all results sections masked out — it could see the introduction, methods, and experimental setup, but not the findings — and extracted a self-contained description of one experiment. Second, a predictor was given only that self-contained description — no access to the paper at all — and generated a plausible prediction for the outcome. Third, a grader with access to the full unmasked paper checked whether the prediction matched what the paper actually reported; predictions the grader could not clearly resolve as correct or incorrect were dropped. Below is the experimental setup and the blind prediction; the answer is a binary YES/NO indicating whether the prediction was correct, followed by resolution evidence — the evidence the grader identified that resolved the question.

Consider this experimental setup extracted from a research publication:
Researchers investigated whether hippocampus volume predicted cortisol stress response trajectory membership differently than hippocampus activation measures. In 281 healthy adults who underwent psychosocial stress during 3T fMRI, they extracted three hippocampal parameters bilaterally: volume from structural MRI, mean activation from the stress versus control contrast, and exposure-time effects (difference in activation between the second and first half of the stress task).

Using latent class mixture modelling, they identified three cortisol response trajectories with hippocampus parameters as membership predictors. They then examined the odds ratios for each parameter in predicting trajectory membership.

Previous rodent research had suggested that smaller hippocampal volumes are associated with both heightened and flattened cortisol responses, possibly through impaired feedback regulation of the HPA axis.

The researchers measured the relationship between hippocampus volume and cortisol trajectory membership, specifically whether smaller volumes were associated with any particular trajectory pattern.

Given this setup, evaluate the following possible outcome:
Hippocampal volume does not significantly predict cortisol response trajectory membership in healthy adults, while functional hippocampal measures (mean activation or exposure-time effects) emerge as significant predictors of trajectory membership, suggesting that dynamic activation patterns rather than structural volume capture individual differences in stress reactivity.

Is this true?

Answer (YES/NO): NO